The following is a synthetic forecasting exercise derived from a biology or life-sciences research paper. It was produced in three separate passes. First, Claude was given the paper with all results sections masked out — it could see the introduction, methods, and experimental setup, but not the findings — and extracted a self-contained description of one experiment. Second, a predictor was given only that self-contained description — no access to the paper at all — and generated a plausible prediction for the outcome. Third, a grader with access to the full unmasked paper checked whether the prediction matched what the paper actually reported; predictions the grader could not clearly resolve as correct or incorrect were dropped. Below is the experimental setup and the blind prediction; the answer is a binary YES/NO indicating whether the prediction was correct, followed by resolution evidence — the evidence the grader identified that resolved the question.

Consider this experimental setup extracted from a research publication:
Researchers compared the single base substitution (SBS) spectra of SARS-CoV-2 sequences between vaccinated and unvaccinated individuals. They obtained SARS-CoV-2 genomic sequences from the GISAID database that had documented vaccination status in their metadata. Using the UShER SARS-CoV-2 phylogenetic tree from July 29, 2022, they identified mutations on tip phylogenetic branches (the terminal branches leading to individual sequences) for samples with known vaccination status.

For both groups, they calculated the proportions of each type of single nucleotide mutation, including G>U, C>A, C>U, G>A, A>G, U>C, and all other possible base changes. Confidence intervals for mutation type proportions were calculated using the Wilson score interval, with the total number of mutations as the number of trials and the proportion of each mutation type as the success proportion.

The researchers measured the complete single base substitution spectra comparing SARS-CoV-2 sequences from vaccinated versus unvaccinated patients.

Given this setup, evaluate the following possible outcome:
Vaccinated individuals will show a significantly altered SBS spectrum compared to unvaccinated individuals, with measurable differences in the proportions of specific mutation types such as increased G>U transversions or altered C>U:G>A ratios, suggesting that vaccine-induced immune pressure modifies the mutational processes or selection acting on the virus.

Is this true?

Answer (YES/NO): YES